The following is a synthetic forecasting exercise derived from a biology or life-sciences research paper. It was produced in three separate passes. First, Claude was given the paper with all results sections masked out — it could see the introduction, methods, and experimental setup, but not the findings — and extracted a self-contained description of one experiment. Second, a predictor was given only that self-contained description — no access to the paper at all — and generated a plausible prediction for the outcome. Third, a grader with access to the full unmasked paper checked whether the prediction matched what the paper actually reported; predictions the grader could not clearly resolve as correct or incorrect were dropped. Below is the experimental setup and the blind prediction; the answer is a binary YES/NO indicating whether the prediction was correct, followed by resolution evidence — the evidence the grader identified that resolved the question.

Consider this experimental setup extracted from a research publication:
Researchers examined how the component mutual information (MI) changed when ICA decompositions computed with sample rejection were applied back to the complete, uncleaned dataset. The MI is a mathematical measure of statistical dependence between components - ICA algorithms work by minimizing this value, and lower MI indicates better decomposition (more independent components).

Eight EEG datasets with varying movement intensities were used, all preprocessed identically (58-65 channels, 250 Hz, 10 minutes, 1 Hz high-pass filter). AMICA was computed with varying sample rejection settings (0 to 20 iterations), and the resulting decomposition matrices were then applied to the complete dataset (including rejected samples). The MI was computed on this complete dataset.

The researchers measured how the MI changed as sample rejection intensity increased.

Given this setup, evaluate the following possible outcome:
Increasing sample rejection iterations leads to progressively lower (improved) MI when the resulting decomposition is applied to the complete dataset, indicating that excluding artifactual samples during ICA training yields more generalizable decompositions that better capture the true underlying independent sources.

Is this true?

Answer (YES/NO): NO